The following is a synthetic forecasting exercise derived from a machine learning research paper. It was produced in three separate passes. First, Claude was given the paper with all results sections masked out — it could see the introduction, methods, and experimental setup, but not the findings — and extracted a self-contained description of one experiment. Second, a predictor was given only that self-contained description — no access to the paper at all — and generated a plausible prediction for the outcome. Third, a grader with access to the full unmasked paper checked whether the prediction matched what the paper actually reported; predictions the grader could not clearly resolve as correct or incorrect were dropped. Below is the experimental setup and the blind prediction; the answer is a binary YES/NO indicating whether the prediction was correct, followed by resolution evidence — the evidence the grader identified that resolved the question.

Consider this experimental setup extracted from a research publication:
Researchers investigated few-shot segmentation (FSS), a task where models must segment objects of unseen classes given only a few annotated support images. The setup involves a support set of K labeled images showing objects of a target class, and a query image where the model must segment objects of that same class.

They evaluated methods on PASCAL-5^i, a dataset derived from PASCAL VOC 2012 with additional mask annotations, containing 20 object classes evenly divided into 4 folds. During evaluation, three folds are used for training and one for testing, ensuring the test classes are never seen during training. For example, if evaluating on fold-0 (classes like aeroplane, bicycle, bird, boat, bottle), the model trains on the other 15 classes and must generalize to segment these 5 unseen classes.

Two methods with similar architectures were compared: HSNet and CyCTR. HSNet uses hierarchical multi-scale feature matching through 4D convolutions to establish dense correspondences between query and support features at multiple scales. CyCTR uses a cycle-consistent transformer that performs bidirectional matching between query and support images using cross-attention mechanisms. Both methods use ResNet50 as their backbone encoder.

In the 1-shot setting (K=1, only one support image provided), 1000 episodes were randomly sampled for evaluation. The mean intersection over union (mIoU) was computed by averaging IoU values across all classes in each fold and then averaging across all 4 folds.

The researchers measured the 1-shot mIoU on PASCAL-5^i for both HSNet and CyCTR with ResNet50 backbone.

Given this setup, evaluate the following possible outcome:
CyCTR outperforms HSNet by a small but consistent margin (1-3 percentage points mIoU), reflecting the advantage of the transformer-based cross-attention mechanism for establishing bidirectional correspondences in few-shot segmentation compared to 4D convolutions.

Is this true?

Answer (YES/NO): NO